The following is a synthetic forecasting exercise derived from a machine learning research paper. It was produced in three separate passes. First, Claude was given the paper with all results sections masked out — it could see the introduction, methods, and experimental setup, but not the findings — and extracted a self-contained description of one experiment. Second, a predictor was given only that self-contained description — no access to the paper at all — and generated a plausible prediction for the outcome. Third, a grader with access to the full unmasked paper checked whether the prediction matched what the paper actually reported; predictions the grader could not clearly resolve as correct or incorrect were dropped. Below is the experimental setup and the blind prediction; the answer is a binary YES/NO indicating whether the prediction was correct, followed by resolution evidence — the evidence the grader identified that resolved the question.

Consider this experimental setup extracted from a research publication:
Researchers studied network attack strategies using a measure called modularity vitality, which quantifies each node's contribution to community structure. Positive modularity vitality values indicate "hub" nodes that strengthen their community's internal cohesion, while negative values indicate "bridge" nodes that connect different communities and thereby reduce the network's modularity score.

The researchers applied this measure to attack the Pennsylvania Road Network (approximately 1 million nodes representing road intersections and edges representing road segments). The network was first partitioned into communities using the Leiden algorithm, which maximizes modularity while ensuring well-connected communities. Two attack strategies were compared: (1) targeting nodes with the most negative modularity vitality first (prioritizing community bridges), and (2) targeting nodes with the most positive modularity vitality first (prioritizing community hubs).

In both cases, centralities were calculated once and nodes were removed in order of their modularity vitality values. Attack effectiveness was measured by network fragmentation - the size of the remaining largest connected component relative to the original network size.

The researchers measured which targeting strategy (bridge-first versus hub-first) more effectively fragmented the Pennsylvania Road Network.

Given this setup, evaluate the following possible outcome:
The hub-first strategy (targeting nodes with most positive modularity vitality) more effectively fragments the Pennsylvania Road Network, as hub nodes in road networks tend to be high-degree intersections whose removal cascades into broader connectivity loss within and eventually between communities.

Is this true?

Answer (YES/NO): NO